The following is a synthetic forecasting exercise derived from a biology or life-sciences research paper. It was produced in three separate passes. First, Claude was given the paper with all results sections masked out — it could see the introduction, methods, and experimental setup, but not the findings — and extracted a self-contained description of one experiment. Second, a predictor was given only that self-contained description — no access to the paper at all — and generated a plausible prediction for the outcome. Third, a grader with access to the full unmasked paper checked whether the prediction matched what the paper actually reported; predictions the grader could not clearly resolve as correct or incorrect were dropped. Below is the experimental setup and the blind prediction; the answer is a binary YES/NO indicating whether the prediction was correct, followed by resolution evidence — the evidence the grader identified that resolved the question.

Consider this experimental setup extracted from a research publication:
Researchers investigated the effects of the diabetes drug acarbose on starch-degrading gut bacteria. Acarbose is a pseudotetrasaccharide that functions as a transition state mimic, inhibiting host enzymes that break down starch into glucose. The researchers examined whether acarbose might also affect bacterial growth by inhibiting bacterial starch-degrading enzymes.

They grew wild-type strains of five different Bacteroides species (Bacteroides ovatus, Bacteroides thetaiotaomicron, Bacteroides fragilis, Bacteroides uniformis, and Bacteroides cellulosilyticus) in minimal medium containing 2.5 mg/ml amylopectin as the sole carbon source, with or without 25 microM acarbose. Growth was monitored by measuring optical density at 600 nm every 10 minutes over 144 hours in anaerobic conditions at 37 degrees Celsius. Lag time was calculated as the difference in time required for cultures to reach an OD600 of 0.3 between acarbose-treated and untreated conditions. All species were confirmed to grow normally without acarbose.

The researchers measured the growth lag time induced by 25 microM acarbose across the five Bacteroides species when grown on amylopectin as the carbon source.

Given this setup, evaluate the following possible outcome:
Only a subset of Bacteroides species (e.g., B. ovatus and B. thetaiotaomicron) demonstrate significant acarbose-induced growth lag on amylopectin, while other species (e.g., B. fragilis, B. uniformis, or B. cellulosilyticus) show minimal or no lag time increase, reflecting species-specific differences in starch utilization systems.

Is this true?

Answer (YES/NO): NO